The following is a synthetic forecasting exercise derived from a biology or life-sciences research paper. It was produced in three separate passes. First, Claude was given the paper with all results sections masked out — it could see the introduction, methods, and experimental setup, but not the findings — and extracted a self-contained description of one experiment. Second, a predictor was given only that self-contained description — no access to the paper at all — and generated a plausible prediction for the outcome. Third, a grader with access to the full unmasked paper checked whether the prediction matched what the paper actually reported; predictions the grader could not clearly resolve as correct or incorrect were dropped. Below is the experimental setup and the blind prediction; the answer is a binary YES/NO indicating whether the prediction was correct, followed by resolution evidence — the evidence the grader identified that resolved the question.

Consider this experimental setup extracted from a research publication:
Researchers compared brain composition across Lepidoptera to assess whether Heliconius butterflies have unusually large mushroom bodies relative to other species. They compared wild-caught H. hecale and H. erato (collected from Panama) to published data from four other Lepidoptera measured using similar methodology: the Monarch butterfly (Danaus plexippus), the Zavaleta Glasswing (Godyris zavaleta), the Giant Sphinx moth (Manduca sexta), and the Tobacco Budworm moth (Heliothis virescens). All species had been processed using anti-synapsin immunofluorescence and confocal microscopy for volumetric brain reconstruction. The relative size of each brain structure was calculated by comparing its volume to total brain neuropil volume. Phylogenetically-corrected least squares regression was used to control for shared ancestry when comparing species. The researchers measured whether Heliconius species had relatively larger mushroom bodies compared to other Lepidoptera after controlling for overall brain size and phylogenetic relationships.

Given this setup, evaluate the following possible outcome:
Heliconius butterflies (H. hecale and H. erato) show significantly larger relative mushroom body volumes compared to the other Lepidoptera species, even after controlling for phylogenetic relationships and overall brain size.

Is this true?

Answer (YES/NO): YES